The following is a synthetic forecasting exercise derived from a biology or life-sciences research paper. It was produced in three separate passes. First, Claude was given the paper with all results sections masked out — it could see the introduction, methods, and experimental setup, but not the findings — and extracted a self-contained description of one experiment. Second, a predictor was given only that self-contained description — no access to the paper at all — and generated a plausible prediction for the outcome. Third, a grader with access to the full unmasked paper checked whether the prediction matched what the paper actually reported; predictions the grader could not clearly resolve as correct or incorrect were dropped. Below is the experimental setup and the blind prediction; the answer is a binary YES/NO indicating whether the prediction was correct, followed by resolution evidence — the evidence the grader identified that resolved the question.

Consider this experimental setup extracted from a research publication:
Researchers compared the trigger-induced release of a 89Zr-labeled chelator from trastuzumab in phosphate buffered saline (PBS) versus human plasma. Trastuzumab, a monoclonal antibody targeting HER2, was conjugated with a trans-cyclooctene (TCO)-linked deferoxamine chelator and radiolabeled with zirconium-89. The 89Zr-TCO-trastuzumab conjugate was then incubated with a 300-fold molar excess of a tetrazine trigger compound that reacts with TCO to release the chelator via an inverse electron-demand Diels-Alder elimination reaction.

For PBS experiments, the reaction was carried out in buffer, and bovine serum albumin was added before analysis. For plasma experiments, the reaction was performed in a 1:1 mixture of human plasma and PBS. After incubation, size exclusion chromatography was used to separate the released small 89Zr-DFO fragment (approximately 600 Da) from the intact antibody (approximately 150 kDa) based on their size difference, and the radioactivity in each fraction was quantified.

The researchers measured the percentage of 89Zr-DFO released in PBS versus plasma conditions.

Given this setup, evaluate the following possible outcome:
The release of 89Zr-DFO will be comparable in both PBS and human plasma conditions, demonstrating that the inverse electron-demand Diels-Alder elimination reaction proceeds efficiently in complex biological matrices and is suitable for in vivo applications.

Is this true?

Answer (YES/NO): YES